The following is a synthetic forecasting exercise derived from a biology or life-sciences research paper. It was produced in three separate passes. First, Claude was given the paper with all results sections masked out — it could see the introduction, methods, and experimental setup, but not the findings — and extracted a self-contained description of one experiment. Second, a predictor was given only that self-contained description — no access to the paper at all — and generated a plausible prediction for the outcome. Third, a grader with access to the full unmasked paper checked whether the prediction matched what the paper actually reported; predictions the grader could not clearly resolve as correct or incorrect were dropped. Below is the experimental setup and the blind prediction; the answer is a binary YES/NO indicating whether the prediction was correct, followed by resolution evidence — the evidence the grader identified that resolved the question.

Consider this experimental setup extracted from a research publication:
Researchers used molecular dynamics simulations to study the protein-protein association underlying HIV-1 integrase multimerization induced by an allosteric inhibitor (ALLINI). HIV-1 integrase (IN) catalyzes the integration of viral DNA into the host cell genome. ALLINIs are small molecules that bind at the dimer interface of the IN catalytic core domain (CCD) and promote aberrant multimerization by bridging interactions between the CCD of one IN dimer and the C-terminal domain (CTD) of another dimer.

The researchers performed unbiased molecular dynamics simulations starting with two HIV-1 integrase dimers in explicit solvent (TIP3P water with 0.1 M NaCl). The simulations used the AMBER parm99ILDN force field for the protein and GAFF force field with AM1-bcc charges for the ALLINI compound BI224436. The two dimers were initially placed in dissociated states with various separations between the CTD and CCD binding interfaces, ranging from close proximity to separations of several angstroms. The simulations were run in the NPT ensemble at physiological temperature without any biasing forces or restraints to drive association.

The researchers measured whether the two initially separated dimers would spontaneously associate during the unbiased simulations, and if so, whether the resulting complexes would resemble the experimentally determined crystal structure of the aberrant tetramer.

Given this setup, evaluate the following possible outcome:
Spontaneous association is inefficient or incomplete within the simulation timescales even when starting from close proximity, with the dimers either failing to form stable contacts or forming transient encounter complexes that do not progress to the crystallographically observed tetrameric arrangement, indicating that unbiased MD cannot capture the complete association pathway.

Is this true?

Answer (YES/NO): NO